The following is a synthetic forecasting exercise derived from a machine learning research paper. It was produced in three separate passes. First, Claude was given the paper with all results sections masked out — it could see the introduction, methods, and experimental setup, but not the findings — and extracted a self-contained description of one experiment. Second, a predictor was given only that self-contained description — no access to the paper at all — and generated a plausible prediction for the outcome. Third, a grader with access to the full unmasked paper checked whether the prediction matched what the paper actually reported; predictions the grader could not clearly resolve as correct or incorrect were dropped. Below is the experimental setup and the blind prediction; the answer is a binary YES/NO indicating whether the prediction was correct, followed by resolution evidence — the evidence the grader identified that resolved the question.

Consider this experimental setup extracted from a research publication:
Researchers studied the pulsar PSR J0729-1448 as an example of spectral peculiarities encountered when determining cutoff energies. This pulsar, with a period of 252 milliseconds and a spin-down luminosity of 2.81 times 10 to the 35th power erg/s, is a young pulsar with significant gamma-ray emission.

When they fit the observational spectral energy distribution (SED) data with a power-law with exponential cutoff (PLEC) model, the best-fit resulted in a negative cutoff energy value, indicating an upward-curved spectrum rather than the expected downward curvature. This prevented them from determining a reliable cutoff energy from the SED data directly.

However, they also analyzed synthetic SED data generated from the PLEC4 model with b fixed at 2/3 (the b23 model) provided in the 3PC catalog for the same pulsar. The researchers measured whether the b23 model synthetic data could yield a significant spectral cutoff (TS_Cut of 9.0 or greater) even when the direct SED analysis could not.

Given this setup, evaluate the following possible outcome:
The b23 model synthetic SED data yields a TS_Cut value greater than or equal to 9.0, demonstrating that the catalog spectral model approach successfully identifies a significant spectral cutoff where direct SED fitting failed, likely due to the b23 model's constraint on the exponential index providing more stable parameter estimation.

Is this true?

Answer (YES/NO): YES